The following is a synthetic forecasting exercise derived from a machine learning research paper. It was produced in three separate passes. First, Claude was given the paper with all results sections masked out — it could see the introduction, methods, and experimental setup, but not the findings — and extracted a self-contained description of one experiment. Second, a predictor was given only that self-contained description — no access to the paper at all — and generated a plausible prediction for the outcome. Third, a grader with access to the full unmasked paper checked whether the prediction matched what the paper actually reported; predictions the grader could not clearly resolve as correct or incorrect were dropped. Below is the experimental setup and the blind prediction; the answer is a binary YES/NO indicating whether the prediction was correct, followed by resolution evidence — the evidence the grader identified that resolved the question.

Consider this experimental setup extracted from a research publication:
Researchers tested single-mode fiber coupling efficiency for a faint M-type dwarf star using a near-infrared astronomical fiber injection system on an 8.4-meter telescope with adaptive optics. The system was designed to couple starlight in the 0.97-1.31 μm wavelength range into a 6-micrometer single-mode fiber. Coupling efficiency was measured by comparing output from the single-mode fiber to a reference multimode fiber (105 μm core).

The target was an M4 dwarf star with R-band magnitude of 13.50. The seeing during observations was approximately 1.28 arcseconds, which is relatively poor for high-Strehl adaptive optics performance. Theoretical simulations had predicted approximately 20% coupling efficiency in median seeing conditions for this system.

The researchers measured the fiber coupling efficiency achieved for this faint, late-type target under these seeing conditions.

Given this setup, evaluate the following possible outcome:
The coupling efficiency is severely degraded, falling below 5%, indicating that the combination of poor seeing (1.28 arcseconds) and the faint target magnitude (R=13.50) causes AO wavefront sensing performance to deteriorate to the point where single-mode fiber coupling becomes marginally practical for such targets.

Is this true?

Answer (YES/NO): NO